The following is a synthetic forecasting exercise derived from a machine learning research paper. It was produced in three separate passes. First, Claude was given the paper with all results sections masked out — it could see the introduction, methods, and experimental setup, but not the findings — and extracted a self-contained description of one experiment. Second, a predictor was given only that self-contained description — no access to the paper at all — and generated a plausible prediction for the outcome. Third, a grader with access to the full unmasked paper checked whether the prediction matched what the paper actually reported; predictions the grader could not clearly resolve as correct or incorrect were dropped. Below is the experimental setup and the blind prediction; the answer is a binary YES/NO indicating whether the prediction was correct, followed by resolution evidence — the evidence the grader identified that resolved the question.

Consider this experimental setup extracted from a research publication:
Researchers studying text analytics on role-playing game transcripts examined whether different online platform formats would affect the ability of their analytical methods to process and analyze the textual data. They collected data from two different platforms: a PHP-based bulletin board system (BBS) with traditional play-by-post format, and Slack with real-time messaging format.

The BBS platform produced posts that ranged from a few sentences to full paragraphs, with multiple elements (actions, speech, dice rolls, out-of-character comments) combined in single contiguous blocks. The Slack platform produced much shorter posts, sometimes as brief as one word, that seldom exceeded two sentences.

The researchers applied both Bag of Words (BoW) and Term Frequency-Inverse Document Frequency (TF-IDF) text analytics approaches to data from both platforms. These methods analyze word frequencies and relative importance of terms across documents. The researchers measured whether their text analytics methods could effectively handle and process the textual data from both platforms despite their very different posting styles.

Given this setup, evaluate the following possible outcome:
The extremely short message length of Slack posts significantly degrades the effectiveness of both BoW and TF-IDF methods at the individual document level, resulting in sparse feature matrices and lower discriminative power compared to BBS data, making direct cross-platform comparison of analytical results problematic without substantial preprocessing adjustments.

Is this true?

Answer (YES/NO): NO